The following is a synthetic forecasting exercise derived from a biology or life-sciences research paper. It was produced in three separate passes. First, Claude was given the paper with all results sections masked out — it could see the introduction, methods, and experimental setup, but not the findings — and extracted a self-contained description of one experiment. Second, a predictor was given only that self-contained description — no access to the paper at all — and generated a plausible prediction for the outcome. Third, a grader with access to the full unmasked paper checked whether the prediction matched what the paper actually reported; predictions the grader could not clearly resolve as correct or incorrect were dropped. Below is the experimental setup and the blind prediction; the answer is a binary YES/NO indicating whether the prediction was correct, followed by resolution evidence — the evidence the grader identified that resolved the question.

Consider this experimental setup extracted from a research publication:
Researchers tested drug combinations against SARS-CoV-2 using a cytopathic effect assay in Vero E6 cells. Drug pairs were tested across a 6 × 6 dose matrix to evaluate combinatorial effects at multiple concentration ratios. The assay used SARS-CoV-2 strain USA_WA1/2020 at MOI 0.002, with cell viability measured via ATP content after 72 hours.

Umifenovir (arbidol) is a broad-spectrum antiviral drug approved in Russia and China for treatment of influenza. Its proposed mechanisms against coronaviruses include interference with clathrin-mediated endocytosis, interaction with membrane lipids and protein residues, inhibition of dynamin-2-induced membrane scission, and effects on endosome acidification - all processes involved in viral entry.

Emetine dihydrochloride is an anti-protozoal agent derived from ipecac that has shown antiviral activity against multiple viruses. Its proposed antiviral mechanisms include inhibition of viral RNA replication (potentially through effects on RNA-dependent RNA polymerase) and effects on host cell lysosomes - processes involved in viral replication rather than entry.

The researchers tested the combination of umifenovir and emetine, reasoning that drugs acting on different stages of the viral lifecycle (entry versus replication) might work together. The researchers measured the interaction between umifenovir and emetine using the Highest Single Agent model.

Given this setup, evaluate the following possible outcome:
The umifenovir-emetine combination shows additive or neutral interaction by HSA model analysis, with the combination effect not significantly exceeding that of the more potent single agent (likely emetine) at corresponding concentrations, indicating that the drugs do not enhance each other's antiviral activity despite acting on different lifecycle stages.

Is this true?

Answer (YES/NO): NO